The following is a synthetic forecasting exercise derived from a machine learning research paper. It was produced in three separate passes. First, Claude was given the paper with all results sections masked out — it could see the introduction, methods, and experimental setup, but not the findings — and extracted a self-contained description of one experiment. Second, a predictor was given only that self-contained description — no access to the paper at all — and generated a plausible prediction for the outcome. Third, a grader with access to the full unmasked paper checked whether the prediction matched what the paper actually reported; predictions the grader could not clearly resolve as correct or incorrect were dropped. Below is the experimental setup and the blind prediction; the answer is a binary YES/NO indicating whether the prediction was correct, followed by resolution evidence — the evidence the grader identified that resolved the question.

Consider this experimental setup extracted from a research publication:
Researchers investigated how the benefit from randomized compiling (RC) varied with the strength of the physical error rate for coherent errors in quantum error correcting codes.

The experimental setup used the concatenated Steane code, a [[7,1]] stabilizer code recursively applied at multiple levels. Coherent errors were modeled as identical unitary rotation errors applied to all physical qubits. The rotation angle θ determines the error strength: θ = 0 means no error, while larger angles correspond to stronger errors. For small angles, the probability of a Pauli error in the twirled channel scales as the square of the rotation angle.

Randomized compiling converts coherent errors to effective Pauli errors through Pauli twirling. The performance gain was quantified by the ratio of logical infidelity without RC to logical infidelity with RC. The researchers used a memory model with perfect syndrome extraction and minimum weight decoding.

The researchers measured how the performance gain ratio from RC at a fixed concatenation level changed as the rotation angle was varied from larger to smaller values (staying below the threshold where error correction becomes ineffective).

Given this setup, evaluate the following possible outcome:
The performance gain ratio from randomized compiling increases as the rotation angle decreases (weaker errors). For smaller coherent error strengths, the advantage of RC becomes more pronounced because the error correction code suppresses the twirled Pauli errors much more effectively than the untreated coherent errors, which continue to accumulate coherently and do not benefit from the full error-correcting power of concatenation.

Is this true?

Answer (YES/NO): YES